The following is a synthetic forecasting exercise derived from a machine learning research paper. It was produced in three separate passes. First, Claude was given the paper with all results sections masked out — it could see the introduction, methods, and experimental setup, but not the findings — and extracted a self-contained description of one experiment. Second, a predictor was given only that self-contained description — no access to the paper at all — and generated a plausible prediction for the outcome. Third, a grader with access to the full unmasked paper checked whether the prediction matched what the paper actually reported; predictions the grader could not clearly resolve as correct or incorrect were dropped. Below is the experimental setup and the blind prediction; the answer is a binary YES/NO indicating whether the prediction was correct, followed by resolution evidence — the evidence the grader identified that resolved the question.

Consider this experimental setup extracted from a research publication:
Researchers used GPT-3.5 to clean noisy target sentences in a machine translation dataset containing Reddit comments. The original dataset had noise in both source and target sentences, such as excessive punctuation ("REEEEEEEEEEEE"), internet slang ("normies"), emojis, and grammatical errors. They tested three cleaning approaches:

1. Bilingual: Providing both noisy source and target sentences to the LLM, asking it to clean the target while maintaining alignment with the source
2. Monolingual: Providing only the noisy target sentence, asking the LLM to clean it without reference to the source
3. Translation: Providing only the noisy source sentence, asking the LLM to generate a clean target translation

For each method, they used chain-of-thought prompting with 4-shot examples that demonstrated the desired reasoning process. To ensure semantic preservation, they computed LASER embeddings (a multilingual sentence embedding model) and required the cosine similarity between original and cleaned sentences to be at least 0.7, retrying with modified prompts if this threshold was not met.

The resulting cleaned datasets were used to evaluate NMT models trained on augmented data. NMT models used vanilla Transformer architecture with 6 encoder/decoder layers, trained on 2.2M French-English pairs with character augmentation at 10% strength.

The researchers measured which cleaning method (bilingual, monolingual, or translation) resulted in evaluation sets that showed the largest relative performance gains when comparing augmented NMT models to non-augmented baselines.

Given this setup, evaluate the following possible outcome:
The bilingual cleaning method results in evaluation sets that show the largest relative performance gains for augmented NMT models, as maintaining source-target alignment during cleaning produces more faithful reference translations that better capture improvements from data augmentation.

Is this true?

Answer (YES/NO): YES